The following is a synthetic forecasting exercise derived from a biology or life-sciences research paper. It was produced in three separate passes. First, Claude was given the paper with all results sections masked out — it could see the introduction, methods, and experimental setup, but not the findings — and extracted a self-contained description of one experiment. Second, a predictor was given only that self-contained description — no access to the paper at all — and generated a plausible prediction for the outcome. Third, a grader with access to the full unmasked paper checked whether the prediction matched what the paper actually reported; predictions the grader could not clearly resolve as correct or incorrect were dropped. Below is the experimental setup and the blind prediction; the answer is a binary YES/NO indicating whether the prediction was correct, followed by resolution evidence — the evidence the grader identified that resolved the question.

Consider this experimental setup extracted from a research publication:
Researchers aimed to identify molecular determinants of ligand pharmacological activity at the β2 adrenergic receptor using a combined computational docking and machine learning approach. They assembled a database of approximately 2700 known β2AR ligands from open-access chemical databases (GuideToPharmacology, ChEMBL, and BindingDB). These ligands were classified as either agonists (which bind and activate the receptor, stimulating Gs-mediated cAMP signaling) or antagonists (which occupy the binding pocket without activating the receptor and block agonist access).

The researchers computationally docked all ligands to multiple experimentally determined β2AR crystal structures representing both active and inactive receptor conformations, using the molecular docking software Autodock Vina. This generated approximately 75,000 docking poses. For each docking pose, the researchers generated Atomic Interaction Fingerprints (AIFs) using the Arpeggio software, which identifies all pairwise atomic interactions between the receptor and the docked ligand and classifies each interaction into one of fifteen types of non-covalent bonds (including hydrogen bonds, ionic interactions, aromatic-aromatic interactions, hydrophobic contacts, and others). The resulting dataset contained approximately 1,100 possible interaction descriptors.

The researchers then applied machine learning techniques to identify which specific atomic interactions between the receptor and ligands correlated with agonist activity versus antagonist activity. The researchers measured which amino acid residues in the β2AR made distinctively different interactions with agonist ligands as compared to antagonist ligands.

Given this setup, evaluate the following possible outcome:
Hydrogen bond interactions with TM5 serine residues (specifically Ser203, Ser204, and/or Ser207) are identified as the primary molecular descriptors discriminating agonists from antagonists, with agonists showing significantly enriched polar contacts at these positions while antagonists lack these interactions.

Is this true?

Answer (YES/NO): NO